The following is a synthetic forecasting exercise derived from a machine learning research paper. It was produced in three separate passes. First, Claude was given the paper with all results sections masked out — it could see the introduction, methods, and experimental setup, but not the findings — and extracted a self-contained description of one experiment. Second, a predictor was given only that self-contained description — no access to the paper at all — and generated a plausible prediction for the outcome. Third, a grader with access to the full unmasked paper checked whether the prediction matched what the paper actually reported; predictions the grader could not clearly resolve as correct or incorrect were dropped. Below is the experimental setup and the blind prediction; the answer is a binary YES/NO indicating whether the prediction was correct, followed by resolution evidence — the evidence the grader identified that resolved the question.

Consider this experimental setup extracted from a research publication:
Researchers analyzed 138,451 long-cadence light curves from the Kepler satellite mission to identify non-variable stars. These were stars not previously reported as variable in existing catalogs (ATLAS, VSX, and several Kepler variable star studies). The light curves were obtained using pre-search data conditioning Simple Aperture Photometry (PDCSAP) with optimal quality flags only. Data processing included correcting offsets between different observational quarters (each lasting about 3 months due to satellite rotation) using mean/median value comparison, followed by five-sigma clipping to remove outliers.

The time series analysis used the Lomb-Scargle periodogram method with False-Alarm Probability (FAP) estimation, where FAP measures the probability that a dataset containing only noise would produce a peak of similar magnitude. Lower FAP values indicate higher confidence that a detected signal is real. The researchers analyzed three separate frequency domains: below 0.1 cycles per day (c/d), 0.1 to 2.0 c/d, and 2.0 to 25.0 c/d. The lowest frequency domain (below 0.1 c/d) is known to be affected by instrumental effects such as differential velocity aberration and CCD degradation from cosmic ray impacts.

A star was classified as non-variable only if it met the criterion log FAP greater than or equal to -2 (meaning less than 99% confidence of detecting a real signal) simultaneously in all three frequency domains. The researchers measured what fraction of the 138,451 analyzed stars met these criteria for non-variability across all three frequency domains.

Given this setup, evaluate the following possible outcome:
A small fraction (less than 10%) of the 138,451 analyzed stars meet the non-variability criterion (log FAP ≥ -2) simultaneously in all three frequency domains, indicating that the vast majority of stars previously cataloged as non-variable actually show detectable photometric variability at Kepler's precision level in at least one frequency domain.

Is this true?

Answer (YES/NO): YES